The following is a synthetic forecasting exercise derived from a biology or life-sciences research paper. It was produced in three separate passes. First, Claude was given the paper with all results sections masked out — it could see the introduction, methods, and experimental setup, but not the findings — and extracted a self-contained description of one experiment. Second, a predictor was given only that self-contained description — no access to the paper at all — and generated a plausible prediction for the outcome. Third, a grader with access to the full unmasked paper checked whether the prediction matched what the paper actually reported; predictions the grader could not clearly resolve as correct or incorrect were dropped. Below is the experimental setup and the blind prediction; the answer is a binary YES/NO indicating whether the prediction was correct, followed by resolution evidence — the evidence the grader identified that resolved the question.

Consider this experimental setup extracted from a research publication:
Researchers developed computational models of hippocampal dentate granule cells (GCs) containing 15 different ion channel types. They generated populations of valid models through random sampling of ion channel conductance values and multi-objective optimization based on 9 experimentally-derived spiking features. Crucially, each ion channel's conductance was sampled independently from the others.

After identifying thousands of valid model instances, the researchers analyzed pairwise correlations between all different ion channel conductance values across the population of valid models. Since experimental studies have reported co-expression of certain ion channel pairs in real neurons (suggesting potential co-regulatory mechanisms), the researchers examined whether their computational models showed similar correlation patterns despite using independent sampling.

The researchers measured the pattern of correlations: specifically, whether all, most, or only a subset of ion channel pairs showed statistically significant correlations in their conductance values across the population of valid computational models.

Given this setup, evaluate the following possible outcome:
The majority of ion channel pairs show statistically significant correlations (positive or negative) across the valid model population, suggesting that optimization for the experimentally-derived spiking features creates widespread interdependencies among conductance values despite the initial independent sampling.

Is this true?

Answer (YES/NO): NO